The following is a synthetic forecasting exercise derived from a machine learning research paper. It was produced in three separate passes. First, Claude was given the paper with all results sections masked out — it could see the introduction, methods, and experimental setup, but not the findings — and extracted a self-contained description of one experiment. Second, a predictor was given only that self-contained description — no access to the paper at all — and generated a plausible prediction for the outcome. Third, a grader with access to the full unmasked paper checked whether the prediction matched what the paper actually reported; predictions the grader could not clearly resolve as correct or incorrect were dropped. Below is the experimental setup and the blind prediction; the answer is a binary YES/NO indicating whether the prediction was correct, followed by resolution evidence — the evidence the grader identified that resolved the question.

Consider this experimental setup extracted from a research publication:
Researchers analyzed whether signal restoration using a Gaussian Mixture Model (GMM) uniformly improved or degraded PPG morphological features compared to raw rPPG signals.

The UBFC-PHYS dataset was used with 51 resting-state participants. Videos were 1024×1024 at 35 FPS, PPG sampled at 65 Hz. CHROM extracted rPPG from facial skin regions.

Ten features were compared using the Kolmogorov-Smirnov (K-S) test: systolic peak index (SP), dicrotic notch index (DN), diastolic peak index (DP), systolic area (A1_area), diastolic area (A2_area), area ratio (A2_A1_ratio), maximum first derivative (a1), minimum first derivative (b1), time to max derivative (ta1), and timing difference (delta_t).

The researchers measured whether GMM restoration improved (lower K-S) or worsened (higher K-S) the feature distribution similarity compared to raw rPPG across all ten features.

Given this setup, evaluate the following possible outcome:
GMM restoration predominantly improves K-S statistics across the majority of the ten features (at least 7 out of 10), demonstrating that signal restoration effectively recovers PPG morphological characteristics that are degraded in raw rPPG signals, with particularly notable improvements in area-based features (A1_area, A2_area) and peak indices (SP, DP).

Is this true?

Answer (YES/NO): NO